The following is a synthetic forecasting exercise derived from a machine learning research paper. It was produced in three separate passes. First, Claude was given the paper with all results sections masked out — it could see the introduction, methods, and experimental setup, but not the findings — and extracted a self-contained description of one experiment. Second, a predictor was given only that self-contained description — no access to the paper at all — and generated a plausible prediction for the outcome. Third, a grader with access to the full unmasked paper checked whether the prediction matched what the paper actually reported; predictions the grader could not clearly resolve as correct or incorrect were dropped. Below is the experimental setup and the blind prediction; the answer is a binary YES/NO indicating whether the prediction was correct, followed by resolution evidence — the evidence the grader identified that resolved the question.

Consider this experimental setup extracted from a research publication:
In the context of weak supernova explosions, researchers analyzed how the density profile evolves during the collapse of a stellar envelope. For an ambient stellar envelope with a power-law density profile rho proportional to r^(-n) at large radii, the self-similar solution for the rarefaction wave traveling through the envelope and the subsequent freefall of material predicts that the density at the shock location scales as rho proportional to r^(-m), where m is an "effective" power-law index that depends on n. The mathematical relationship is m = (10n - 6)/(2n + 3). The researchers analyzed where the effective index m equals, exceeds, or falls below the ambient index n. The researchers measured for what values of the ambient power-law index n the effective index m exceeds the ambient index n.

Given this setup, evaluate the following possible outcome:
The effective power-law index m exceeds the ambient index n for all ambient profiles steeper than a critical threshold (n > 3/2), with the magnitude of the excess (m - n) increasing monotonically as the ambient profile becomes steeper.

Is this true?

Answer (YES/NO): NO